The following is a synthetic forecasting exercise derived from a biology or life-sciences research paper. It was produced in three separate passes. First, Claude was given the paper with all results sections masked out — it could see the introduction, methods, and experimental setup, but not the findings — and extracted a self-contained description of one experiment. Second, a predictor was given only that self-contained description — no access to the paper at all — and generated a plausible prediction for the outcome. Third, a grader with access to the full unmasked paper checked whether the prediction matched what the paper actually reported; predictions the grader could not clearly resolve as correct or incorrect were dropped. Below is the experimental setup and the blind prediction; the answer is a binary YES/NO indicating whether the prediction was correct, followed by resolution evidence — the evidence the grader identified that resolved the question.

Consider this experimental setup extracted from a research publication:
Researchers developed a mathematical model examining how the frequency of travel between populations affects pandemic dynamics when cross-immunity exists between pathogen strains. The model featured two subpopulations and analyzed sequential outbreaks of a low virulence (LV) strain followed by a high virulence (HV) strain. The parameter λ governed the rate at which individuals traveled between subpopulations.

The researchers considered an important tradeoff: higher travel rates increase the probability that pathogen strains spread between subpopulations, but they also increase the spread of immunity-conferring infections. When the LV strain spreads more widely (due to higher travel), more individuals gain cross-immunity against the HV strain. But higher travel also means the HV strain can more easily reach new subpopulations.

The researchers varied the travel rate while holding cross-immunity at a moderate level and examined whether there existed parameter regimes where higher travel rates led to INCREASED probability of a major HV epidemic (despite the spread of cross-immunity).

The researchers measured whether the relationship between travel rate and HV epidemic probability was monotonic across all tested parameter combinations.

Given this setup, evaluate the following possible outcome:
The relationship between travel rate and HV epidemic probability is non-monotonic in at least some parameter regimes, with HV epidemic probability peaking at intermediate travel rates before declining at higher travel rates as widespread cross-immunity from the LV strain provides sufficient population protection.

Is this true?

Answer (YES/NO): NO